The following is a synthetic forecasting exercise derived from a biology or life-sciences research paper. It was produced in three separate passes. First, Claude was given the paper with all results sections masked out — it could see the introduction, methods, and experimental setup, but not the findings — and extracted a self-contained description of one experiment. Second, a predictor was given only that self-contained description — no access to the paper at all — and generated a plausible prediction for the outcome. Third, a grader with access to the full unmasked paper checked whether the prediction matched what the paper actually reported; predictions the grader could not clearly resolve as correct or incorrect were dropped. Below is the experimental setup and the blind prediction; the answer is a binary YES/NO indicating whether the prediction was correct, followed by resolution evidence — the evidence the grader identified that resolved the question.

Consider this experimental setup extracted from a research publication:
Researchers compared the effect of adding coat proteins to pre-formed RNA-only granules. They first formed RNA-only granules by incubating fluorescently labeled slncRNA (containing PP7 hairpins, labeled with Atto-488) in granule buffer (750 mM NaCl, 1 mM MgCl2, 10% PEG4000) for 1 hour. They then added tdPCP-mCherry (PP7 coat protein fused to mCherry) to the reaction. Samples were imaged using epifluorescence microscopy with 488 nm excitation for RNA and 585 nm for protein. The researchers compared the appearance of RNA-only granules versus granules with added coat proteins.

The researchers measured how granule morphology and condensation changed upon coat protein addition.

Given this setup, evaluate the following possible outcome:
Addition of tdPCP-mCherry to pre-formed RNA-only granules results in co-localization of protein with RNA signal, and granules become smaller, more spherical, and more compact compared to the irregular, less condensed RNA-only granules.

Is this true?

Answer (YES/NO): NO